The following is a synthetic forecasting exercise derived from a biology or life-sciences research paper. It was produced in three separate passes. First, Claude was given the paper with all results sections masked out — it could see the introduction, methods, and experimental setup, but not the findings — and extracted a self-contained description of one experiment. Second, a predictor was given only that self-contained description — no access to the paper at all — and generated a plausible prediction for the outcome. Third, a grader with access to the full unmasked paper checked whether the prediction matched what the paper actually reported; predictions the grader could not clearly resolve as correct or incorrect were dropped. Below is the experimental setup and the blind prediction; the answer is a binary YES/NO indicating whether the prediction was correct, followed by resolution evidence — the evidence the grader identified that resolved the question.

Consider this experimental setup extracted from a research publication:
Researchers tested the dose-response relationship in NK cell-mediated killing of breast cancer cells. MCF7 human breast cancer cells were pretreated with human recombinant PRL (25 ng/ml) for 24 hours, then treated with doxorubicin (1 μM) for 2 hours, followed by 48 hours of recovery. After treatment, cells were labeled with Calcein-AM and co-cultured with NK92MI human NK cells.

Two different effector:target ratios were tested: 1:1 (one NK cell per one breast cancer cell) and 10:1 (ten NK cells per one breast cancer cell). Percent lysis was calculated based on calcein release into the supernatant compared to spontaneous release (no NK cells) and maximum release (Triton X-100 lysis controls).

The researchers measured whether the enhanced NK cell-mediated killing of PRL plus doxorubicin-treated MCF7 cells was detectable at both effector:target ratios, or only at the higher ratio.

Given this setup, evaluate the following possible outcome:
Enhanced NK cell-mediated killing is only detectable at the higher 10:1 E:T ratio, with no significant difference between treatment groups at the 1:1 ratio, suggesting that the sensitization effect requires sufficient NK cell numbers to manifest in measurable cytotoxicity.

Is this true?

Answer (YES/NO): NO